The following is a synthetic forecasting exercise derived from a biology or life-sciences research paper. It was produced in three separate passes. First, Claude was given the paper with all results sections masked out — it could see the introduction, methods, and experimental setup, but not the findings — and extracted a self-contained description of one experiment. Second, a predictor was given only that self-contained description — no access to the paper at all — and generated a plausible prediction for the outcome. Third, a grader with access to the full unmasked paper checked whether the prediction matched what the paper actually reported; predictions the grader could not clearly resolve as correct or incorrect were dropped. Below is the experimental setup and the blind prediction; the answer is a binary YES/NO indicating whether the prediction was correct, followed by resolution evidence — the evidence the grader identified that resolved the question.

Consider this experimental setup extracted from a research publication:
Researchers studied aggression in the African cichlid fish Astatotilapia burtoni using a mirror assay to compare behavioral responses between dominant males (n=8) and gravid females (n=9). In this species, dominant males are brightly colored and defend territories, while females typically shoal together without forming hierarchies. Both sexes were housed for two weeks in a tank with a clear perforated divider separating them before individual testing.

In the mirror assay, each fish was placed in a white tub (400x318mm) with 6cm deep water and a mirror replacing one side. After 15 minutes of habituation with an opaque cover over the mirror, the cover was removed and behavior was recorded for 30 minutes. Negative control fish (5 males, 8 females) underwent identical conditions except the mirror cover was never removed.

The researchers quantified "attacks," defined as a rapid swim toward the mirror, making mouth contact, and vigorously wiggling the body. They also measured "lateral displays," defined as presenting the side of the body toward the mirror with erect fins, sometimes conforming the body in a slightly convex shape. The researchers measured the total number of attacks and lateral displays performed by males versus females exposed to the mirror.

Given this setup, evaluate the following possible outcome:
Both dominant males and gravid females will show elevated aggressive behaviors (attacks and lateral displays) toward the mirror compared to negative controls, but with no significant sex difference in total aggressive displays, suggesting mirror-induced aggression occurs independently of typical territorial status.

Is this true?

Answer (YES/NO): NO